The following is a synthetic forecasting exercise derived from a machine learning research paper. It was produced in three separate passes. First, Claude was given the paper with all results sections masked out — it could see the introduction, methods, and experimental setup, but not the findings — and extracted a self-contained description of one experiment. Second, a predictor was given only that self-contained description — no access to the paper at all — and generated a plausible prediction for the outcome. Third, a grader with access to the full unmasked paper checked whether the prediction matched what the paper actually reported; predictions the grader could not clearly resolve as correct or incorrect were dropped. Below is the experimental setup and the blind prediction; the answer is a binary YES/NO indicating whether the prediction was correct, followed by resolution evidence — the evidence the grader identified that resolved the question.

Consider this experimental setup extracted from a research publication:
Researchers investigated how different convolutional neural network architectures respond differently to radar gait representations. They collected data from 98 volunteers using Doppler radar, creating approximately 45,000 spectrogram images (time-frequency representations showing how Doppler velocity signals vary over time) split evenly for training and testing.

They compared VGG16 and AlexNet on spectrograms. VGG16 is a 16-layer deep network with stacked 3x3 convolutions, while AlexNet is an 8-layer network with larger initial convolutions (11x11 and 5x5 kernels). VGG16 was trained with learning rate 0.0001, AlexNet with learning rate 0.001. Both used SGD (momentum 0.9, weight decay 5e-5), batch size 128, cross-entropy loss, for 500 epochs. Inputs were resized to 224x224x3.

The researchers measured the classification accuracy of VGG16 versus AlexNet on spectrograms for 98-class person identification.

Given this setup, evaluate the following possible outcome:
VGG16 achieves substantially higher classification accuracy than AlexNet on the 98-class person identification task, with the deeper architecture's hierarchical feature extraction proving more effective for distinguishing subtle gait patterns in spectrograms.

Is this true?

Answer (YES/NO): NO